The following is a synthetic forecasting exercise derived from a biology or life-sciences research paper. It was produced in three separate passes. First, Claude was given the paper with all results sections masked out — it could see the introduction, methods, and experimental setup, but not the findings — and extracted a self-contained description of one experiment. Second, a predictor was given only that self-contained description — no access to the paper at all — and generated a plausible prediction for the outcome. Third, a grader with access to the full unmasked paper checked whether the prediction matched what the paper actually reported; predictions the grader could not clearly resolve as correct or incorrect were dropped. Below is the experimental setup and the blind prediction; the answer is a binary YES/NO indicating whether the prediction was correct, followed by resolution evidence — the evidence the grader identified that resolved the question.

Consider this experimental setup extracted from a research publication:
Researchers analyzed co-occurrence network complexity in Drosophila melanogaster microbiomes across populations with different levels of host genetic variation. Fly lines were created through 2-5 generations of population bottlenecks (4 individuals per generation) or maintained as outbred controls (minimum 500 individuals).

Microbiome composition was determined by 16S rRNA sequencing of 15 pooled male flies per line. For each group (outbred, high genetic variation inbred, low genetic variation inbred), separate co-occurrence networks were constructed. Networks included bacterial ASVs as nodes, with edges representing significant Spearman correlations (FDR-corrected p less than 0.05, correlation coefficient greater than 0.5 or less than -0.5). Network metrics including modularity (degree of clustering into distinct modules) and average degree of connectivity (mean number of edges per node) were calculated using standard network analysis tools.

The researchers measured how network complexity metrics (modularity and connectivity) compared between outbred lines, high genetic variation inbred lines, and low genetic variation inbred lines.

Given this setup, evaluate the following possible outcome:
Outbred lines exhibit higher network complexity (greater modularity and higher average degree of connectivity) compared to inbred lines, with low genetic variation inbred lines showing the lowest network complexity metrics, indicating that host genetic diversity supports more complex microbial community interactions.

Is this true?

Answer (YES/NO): NO